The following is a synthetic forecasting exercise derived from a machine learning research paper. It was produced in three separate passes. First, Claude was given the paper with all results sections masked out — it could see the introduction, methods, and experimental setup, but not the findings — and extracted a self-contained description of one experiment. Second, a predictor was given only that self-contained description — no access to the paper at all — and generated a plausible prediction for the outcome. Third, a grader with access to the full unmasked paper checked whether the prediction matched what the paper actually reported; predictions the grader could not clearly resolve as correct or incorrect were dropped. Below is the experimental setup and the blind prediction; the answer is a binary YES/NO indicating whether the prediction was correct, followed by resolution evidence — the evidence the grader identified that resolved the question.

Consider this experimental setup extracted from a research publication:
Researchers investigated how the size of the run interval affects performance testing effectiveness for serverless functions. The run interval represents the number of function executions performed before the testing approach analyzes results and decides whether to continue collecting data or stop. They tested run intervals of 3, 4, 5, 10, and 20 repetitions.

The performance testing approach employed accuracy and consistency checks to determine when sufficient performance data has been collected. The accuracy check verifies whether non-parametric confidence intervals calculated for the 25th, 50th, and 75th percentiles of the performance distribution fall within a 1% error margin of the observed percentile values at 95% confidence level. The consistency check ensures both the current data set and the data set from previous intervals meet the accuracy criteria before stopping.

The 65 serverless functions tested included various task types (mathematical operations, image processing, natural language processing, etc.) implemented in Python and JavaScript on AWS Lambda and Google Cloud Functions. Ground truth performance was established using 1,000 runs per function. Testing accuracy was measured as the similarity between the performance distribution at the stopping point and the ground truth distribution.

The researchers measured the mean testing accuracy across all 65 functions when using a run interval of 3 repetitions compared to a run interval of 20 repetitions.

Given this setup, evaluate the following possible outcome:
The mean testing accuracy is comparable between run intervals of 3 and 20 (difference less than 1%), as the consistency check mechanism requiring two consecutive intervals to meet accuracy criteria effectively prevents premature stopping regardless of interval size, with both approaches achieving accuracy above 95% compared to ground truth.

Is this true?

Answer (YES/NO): YES